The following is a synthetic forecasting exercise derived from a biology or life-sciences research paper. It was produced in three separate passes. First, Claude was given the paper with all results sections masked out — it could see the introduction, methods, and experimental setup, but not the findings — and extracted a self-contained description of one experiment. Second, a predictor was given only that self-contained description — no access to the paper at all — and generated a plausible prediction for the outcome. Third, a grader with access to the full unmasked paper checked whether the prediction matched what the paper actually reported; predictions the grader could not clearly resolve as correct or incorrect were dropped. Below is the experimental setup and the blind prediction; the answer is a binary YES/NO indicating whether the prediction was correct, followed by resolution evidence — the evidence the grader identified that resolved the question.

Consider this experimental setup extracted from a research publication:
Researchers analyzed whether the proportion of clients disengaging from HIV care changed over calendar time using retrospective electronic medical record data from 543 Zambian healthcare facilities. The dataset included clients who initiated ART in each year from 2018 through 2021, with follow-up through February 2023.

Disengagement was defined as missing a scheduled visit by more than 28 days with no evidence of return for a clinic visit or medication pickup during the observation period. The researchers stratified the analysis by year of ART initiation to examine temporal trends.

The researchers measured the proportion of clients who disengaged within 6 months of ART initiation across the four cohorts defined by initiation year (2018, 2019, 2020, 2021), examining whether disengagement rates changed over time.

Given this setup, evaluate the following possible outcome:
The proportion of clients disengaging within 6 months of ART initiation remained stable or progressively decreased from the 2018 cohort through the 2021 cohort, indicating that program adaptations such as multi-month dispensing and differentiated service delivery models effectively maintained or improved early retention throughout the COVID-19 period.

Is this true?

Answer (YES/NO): NO